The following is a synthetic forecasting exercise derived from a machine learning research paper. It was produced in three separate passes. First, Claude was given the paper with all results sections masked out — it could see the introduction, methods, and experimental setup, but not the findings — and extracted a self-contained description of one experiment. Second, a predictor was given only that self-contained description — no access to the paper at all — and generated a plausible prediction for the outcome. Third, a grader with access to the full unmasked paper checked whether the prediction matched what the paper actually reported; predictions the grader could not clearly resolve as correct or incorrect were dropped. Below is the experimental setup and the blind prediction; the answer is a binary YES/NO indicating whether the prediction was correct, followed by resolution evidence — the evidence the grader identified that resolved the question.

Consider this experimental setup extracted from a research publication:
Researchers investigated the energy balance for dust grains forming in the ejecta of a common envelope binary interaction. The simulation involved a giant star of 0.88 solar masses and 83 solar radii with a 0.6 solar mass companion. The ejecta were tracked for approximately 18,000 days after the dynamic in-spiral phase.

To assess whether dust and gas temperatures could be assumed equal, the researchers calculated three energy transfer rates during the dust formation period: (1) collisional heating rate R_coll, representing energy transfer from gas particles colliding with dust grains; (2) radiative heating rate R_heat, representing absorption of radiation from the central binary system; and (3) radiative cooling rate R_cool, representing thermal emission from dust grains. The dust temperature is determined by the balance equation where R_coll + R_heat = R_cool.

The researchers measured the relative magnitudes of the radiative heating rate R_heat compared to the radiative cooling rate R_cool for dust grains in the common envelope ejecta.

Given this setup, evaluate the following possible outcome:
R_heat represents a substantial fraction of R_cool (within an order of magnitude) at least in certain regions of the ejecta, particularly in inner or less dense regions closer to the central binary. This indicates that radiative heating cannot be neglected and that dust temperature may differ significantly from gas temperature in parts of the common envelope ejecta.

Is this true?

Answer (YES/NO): NO